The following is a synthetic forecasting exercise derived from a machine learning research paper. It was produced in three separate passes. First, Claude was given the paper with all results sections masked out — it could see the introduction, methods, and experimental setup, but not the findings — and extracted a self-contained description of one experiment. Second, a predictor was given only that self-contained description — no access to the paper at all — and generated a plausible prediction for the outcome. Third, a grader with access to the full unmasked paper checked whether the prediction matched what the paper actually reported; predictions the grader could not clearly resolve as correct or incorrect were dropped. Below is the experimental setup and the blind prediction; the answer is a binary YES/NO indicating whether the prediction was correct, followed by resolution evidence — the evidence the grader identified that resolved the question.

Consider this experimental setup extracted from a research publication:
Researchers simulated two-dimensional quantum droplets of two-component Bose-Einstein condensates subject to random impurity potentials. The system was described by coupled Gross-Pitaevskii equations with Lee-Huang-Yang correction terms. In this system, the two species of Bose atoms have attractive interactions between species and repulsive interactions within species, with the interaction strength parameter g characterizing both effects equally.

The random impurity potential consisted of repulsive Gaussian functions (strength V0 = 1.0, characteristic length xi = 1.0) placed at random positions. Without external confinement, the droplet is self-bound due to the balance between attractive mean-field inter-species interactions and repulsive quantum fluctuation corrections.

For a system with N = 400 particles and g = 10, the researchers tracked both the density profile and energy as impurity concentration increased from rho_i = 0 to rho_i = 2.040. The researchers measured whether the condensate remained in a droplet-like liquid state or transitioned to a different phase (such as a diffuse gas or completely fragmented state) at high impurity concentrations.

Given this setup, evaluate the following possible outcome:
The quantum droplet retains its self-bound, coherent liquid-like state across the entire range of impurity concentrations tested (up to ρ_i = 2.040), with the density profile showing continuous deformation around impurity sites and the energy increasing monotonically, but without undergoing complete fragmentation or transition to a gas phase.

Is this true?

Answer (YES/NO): NO